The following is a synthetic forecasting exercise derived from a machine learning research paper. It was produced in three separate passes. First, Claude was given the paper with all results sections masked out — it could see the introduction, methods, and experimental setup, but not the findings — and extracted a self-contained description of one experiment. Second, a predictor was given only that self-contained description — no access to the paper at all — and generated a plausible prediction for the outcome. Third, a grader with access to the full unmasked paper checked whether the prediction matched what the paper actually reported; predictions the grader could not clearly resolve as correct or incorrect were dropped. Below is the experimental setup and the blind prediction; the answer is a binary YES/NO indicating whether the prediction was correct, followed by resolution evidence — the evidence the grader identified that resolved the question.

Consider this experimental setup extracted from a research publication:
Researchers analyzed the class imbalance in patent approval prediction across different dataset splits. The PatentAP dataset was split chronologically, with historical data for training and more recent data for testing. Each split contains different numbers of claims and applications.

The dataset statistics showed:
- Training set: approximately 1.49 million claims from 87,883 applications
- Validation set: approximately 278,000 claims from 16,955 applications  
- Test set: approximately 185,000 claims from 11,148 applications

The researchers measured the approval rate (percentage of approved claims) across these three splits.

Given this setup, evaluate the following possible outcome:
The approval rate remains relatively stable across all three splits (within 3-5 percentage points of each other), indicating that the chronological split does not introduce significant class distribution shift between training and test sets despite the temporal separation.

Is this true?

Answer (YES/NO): YES